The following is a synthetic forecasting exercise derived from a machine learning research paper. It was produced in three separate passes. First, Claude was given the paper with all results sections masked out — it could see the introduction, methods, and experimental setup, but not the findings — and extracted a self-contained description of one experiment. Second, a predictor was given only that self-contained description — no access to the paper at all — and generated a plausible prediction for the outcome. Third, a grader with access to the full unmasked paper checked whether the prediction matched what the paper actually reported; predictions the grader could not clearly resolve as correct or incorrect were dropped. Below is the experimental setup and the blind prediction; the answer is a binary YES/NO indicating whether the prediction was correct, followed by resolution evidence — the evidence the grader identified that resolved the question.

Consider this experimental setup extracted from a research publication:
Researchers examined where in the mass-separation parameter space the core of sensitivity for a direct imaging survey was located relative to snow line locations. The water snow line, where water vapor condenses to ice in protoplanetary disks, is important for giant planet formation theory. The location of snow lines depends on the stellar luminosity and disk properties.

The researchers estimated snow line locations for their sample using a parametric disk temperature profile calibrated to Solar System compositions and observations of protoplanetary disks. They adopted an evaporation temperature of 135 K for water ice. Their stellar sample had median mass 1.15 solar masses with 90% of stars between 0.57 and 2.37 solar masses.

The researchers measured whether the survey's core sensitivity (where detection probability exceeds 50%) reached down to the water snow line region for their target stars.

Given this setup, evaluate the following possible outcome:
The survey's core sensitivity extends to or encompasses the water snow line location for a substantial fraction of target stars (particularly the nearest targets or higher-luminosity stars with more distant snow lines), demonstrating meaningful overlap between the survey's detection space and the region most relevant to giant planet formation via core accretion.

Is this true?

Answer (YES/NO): NO